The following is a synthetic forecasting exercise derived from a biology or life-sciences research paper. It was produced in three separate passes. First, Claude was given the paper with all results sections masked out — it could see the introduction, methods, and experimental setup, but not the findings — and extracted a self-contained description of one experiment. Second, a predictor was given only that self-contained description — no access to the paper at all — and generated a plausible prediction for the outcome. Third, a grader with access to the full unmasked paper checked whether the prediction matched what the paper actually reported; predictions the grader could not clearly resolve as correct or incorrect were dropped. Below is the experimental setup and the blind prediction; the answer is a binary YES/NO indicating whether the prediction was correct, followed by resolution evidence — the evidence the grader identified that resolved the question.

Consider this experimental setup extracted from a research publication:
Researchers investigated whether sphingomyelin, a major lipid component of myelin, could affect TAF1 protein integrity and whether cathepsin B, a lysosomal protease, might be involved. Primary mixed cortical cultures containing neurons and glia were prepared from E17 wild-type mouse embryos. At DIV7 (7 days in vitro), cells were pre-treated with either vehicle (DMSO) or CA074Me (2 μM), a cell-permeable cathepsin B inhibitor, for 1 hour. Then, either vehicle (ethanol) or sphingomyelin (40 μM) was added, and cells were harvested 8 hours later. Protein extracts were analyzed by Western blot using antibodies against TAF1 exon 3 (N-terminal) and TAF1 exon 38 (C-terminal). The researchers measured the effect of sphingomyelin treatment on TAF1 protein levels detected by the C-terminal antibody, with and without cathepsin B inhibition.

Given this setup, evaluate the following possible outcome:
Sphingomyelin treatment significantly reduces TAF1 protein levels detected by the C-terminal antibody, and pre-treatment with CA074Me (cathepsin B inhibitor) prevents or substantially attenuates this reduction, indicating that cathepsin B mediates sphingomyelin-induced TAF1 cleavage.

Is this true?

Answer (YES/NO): YES